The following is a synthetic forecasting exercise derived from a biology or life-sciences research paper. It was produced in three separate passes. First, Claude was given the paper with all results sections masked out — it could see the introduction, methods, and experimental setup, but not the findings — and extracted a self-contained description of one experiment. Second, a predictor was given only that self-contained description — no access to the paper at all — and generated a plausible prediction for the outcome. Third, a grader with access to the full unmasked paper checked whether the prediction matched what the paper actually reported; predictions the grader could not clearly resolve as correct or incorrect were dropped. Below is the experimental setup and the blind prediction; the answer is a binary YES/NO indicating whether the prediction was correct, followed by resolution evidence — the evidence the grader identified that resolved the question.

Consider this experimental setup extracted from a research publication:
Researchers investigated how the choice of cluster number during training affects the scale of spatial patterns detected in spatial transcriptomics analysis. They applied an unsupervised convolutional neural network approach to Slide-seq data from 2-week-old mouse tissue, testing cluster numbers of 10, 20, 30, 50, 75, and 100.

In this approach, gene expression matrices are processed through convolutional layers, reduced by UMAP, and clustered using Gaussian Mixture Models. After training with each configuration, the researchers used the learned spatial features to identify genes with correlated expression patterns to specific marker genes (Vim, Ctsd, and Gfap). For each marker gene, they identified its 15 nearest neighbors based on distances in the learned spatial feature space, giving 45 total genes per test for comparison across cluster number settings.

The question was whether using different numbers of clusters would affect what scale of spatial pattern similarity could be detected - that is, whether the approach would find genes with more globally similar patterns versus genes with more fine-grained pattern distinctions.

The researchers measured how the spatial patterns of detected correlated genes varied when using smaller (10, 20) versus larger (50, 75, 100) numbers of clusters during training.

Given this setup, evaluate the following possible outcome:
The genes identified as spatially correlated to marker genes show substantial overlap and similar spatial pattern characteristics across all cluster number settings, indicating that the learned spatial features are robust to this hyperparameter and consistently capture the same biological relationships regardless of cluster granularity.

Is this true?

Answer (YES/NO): NO